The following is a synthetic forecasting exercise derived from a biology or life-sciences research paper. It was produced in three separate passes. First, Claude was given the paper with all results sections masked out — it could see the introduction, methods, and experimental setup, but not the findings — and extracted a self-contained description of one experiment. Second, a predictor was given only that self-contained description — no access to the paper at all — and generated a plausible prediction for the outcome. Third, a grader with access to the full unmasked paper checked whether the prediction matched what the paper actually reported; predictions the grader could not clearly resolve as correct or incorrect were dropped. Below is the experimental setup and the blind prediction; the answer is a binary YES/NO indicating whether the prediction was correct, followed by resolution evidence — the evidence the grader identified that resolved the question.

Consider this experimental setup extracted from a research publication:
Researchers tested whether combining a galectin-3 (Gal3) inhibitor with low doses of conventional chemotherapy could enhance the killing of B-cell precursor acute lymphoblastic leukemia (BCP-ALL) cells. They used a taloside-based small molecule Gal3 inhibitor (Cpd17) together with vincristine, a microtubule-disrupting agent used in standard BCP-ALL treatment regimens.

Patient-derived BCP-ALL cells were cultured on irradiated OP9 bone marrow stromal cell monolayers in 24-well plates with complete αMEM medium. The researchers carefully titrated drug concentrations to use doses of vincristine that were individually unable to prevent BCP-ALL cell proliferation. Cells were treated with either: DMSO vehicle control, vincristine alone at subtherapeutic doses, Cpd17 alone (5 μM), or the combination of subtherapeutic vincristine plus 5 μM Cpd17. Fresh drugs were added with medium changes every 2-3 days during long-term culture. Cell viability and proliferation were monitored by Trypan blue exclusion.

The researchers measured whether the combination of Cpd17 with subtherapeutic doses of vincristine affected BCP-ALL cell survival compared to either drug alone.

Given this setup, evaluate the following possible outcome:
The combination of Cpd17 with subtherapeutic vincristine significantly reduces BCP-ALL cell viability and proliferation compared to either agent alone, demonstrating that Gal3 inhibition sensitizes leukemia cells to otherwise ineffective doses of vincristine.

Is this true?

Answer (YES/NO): YES